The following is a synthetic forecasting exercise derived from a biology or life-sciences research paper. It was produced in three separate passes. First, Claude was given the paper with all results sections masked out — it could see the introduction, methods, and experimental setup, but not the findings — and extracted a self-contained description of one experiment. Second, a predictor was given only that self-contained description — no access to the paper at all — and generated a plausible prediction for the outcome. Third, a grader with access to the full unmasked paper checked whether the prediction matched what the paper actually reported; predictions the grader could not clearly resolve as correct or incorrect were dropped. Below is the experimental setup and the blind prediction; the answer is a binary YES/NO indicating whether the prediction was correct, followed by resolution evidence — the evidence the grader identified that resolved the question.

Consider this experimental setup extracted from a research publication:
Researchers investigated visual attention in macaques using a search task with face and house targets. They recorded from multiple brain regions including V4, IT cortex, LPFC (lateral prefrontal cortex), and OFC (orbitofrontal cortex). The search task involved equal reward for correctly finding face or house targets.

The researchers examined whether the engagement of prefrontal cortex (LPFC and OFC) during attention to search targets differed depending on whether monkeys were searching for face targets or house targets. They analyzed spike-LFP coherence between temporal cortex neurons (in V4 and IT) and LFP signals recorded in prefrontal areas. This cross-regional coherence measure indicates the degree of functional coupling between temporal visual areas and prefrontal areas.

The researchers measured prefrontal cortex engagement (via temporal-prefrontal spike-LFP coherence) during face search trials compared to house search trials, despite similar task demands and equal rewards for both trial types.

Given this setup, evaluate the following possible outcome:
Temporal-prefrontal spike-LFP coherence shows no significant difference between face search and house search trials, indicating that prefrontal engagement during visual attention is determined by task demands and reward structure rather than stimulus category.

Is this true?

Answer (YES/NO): NO